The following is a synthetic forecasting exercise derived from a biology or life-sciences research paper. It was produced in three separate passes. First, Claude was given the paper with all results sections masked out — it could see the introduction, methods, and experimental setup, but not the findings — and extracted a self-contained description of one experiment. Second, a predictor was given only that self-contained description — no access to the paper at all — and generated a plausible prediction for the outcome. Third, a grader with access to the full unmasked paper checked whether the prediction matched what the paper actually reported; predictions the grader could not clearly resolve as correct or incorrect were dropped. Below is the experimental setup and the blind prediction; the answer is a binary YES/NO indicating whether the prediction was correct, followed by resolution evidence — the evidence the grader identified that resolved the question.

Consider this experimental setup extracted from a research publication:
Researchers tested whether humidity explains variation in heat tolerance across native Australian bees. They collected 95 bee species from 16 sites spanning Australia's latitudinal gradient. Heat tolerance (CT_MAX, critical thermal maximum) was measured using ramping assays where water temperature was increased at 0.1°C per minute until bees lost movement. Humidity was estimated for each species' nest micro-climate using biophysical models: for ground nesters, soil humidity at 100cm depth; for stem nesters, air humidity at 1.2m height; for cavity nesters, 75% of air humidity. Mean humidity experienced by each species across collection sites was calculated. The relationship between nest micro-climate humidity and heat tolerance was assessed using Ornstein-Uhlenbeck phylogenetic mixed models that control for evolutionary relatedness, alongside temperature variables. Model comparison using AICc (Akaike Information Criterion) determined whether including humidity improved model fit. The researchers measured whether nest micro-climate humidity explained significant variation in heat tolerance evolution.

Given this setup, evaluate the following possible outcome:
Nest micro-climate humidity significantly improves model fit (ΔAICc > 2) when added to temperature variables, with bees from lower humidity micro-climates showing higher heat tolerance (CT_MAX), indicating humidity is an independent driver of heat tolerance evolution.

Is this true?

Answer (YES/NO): NO